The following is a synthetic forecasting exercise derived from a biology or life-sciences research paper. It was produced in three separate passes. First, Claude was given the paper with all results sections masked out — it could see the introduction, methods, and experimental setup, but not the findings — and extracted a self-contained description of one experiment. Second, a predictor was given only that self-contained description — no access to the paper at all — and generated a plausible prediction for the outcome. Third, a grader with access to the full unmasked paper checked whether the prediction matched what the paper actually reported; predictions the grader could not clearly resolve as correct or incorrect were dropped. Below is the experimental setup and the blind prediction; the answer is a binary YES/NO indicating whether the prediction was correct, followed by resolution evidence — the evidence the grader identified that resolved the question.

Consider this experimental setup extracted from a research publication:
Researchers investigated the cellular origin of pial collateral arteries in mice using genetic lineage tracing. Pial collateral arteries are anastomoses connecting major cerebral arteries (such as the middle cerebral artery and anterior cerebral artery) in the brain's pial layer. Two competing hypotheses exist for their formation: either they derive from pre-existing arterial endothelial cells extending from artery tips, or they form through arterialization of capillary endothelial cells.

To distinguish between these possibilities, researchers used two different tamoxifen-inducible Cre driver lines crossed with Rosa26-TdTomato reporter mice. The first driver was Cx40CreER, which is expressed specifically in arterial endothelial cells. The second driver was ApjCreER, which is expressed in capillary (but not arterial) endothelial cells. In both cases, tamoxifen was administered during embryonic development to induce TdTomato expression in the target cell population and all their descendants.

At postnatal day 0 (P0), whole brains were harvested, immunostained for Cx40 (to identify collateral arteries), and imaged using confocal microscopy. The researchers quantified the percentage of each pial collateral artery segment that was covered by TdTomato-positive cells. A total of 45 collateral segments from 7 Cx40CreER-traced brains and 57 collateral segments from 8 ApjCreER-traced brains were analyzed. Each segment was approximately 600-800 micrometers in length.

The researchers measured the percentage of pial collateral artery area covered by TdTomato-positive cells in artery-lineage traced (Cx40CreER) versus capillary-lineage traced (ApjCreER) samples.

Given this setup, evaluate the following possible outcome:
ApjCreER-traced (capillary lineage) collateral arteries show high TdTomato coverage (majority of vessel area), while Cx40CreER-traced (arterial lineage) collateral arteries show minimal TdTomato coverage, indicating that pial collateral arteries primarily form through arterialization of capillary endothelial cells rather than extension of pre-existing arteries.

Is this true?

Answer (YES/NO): NO